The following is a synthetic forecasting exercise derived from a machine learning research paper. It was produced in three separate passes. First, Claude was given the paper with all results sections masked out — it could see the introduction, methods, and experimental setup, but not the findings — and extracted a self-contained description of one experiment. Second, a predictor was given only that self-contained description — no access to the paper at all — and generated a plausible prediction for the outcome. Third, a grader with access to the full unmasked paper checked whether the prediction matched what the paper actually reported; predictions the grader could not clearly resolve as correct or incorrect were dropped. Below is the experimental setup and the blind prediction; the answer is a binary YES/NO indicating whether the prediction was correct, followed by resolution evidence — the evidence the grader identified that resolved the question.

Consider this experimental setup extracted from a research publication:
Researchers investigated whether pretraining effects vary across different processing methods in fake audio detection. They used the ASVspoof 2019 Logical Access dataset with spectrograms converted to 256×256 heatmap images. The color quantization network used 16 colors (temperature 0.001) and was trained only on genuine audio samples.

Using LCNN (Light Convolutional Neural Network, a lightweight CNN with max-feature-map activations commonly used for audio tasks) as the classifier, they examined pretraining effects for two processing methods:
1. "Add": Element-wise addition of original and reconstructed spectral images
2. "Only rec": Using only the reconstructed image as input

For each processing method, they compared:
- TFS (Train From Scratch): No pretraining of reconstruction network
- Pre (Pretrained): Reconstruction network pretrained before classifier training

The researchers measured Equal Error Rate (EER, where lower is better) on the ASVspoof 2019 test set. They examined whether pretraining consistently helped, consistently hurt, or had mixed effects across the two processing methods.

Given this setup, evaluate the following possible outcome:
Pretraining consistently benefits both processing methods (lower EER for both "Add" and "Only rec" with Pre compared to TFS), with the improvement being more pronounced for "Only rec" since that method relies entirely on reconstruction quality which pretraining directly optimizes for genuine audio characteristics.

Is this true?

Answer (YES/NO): NO